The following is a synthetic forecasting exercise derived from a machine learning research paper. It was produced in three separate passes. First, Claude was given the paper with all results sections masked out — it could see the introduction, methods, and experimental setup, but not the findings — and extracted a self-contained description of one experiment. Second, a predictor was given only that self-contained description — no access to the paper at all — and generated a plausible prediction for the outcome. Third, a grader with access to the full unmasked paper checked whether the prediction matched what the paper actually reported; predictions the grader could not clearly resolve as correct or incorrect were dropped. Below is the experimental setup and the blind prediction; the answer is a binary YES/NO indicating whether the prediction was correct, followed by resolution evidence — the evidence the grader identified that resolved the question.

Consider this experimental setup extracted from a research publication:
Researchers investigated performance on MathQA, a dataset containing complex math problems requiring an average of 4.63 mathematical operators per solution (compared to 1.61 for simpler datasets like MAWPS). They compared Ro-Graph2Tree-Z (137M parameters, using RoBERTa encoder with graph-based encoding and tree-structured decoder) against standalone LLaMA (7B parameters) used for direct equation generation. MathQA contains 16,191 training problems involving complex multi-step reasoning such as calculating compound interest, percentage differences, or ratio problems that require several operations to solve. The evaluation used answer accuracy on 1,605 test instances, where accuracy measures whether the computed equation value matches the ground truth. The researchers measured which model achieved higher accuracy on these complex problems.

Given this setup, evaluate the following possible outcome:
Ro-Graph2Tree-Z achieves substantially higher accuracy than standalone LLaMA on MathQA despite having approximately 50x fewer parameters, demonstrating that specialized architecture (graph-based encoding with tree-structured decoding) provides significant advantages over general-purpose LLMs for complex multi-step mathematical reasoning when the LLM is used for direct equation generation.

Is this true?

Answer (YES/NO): NO